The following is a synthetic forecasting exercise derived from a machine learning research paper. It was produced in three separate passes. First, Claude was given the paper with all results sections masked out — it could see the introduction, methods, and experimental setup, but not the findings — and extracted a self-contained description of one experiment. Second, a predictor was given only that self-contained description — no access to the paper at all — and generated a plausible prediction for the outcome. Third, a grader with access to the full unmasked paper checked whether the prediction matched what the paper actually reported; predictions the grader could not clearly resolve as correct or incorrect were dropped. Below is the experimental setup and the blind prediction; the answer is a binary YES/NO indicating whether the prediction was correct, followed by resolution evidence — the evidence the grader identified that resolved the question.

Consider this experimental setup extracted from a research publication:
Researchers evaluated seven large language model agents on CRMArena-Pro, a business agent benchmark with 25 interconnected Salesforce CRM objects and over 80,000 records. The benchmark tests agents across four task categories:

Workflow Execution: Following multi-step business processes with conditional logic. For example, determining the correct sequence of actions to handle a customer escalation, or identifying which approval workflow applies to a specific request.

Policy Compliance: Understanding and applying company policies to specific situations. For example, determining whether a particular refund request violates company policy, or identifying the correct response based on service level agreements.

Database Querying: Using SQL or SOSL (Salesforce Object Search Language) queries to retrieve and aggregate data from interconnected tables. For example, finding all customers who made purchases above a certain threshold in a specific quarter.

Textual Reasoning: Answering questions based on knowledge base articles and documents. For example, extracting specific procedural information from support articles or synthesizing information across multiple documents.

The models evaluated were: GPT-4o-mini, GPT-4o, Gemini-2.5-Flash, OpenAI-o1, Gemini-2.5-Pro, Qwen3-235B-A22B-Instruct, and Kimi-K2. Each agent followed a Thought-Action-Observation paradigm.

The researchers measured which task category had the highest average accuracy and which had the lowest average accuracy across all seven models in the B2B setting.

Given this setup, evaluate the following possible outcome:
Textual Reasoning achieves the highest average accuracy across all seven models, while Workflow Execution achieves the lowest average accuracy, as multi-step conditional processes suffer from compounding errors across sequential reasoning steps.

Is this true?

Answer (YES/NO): NO